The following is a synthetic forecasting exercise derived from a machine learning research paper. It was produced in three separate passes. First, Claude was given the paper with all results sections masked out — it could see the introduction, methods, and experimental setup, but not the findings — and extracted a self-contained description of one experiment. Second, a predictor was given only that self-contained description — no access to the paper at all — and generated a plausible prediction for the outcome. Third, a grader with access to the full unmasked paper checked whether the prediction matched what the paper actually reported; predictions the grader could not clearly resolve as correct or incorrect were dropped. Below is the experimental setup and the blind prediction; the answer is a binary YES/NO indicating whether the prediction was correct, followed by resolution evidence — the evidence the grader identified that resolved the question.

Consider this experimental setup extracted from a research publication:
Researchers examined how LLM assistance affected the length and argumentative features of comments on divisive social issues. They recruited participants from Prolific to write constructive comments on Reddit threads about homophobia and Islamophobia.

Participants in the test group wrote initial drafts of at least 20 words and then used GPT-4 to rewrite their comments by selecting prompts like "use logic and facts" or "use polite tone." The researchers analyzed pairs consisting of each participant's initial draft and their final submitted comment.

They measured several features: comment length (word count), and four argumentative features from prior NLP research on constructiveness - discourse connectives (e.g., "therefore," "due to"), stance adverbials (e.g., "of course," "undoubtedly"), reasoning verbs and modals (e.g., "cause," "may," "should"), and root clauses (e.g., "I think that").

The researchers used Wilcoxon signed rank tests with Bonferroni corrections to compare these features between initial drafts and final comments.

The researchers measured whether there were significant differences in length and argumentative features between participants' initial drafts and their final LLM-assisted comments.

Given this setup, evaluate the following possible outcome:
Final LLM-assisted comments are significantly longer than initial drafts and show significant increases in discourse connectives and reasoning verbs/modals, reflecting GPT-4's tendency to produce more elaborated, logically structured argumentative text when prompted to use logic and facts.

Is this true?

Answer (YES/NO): YES